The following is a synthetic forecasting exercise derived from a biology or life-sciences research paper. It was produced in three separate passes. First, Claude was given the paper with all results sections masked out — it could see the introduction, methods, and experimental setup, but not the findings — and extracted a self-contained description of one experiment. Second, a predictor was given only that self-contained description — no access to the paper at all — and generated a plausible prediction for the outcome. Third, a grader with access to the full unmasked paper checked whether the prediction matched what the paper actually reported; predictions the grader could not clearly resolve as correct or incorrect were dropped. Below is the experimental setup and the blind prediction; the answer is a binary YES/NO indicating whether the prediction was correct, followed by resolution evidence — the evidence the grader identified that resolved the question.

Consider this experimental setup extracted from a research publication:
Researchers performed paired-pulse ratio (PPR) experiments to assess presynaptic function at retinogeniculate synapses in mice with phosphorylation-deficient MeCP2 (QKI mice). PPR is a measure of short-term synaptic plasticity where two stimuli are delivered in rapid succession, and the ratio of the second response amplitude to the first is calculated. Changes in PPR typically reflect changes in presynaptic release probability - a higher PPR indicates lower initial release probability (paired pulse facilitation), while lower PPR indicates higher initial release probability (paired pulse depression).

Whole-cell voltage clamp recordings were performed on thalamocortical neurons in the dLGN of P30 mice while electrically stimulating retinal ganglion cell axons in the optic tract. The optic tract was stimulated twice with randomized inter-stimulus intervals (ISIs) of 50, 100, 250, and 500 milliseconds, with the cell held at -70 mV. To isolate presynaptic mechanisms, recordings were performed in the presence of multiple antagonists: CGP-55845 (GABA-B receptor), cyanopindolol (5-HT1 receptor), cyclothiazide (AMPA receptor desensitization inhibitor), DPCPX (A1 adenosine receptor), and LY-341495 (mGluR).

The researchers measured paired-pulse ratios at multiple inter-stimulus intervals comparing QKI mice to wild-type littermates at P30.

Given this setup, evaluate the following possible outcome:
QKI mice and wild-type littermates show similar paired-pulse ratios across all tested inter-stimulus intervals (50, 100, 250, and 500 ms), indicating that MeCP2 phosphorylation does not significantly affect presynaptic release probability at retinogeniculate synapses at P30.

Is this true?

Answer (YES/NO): NO